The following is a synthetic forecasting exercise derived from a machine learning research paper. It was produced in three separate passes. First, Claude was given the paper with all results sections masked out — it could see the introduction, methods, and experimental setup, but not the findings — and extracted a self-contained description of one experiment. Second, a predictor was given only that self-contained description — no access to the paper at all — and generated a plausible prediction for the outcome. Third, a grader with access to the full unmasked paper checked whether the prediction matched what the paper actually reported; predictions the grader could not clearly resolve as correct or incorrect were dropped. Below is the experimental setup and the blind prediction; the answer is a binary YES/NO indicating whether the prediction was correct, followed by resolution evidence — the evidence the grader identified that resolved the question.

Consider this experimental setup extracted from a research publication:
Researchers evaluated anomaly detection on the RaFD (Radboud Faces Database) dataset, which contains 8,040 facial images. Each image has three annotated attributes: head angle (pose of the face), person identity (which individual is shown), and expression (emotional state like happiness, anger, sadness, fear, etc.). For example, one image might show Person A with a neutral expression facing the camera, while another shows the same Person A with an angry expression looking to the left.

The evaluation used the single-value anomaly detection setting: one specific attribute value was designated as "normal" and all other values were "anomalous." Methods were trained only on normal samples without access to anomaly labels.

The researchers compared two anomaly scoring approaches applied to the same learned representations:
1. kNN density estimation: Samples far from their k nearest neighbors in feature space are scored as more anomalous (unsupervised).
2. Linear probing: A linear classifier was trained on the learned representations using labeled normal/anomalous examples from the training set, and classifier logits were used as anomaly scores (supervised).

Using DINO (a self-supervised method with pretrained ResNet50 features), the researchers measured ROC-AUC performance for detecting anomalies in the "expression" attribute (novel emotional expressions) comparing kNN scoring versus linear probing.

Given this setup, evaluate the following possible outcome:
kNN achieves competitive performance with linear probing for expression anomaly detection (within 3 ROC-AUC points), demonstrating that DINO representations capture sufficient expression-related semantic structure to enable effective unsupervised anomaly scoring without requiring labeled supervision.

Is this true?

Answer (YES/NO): NO